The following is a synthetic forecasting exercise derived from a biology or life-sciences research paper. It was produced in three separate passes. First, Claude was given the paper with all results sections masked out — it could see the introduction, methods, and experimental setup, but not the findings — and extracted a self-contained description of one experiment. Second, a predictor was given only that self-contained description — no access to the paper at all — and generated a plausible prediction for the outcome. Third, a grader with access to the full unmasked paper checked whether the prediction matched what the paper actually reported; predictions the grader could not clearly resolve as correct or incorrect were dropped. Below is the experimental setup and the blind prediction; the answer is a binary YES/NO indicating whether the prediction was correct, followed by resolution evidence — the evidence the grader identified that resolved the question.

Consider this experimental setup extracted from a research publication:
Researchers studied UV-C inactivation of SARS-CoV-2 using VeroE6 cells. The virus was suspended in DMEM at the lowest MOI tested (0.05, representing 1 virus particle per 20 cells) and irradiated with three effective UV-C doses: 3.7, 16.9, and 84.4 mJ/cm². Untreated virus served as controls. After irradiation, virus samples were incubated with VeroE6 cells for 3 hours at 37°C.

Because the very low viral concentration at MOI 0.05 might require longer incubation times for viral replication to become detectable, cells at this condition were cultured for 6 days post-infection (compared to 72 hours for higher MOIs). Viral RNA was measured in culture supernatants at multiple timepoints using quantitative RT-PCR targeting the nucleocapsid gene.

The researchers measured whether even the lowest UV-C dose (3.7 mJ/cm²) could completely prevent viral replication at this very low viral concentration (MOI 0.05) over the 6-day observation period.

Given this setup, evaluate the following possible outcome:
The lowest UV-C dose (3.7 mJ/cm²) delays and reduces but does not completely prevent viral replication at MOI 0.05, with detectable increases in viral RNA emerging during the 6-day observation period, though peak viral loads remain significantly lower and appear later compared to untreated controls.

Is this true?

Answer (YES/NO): NO